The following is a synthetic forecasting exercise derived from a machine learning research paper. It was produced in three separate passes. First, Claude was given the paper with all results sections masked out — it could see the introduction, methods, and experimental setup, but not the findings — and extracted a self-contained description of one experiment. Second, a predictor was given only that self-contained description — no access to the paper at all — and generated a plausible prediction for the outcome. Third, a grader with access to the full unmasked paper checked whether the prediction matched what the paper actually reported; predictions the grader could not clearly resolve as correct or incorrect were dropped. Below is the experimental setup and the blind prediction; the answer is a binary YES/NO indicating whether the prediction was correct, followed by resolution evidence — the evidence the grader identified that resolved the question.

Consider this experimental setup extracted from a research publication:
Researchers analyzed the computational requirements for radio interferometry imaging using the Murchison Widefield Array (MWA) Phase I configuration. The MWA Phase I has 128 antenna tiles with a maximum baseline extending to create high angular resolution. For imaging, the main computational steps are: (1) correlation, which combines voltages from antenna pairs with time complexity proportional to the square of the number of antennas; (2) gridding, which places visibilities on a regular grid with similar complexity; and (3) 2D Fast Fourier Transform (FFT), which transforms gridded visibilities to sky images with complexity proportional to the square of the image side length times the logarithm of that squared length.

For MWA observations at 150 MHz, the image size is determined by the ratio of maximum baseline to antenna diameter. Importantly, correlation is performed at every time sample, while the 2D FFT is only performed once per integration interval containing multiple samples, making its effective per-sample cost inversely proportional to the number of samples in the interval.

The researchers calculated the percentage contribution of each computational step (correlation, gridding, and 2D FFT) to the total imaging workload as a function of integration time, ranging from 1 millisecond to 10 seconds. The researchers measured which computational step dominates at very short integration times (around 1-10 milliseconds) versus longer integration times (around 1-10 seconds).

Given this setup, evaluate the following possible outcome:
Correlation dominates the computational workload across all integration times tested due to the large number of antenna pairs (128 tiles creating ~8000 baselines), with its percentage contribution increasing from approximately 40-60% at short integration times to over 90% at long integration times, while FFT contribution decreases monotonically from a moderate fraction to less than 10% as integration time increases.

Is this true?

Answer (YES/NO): NO